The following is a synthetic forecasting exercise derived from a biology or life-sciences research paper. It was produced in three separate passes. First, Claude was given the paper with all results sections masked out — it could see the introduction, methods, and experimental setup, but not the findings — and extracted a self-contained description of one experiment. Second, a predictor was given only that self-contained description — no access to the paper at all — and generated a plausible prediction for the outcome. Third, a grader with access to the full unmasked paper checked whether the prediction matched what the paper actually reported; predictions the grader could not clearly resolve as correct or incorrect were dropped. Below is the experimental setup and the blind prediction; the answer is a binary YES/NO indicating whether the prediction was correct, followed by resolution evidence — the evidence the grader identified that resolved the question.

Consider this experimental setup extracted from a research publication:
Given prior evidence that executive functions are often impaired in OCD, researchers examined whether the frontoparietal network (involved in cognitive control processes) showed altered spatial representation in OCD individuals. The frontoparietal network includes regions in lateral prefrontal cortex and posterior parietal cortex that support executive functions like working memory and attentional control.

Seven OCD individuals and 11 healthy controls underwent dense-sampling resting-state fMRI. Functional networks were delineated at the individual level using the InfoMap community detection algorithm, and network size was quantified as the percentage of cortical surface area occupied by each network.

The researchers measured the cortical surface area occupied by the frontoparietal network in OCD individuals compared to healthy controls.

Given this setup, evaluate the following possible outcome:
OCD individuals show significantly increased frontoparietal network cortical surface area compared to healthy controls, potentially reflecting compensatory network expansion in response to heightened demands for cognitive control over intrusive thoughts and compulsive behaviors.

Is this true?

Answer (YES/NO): NO